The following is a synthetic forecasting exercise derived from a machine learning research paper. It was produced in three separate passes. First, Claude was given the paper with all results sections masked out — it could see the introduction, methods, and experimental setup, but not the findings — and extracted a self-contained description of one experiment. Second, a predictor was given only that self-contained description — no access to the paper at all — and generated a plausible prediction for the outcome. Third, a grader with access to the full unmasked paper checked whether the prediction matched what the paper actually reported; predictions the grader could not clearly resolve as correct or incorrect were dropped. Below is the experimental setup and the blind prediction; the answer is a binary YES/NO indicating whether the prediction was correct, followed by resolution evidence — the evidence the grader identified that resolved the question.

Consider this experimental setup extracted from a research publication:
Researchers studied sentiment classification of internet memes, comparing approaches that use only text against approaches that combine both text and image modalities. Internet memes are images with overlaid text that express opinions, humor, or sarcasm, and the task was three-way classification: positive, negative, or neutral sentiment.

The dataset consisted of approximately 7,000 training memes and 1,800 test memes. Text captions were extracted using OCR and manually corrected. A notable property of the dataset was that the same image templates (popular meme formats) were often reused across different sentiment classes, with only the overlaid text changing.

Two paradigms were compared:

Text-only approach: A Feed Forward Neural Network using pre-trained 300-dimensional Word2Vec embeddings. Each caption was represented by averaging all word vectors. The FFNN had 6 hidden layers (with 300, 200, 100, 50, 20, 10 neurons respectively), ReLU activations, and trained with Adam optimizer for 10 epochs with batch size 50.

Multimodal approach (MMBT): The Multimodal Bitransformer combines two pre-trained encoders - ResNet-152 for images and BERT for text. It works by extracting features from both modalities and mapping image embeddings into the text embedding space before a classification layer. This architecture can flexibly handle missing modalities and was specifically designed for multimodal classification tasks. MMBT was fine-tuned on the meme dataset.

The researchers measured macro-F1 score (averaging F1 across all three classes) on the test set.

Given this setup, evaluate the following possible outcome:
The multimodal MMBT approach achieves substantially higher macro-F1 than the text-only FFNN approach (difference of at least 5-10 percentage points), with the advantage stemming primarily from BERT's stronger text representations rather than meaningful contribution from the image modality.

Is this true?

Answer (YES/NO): NO